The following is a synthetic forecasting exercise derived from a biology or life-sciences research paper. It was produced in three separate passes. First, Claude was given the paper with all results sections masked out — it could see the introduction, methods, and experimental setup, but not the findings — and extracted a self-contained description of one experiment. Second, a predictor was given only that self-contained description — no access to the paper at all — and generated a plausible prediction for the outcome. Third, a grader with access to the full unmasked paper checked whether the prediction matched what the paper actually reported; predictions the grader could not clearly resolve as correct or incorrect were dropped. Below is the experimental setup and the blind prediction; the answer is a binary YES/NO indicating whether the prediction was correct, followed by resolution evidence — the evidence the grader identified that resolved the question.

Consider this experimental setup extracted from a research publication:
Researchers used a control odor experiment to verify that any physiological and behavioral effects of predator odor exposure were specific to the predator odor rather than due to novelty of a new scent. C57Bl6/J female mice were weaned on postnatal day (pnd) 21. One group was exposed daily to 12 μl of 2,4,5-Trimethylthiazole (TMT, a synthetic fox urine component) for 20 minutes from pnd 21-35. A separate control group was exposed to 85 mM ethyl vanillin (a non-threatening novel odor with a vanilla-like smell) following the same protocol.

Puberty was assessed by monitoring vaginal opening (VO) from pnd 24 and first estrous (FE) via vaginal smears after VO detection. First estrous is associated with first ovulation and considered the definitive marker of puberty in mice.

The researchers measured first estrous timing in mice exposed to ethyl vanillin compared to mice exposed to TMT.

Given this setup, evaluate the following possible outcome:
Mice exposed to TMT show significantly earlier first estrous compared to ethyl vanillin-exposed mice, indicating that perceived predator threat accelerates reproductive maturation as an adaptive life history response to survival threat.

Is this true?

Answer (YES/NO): NO